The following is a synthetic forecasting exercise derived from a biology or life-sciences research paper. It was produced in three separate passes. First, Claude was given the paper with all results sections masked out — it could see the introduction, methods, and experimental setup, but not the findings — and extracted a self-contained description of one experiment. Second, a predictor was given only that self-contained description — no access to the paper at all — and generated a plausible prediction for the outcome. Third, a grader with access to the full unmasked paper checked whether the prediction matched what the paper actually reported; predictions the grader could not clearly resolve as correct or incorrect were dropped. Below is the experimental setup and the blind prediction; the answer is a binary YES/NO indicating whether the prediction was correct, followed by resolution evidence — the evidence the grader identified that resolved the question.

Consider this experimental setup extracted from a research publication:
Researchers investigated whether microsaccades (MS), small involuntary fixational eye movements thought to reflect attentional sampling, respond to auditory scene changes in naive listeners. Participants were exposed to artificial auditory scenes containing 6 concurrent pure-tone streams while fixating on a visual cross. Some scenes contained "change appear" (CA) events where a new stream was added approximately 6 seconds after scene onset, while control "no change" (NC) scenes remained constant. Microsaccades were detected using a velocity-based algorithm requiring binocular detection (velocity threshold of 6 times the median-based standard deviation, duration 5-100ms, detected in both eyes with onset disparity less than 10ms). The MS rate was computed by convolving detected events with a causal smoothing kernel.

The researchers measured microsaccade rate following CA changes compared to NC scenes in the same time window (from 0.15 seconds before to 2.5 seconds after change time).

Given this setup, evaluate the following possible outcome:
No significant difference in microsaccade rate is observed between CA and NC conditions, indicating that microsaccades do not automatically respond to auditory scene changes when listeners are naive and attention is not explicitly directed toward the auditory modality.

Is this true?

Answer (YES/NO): NO